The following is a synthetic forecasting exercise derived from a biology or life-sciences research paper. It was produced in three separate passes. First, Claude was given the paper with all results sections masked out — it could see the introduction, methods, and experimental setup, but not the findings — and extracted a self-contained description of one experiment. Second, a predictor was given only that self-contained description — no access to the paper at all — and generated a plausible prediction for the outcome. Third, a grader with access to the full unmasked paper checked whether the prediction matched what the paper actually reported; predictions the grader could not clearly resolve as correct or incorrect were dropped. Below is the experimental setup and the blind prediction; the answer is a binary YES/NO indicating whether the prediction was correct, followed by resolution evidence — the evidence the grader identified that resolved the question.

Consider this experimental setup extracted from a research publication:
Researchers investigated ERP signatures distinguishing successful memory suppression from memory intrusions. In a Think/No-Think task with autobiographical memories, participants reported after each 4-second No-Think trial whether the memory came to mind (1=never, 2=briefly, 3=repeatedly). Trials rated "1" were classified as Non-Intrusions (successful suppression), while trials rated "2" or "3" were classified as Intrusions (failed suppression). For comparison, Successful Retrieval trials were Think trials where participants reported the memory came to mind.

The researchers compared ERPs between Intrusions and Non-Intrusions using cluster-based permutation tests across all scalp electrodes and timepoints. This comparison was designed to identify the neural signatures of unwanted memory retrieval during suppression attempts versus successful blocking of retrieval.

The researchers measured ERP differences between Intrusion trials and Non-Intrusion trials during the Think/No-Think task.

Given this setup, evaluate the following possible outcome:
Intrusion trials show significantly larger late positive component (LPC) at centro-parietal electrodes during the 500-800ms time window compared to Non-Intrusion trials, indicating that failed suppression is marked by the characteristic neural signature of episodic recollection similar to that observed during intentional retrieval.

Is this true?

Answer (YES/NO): NO